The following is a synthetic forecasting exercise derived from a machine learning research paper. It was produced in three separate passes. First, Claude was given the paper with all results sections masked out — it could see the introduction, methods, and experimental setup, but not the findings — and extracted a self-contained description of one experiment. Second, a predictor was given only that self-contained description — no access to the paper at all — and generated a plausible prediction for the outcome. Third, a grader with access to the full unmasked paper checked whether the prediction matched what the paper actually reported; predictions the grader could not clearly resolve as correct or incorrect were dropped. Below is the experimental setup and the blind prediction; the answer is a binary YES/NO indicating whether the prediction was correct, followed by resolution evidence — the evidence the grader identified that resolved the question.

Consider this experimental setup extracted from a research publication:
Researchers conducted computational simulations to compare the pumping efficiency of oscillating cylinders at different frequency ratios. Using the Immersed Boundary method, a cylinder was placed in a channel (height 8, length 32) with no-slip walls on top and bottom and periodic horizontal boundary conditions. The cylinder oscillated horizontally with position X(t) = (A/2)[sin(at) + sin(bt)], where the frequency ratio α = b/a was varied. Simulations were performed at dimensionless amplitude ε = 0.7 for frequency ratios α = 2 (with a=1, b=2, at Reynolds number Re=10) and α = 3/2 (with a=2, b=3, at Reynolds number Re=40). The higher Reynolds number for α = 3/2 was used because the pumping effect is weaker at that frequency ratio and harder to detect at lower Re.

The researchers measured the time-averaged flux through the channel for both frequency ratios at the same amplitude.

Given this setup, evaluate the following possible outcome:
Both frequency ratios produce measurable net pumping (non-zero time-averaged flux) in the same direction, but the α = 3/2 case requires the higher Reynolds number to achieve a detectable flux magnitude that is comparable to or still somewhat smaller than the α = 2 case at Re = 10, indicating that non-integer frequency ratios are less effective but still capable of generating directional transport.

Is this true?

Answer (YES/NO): NO